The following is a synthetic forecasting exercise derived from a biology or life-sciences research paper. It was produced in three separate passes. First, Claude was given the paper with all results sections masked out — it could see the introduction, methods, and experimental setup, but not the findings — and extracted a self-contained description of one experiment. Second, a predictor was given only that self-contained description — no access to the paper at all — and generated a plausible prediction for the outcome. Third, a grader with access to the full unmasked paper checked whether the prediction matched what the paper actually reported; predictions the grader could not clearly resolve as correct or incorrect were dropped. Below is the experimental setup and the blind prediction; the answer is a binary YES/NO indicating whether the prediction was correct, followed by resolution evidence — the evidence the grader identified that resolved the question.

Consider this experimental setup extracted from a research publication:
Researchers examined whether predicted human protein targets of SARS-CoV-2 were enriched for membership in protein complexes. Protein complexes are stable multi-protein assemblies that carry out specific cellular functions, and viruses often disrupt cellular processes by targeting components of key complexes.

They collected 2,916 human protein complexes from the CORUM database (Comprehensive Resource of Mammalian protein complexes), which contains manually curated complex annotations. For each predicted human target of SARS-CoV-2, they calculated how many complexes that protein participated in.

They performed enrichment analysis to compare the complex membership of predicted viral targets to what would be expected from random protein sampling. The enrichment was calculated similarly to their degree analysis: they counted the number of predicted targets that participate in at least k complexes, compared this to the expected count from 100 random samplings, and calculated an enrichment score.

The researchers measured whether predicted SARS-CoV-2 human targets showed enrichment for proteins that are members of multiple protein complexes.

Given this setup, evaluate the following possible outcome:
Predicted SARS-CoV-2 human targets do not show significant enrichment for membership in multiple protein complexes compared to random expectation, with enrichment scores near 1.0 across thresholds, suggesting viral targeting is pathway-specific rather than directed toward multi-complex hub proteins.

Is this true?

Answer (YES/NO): NO